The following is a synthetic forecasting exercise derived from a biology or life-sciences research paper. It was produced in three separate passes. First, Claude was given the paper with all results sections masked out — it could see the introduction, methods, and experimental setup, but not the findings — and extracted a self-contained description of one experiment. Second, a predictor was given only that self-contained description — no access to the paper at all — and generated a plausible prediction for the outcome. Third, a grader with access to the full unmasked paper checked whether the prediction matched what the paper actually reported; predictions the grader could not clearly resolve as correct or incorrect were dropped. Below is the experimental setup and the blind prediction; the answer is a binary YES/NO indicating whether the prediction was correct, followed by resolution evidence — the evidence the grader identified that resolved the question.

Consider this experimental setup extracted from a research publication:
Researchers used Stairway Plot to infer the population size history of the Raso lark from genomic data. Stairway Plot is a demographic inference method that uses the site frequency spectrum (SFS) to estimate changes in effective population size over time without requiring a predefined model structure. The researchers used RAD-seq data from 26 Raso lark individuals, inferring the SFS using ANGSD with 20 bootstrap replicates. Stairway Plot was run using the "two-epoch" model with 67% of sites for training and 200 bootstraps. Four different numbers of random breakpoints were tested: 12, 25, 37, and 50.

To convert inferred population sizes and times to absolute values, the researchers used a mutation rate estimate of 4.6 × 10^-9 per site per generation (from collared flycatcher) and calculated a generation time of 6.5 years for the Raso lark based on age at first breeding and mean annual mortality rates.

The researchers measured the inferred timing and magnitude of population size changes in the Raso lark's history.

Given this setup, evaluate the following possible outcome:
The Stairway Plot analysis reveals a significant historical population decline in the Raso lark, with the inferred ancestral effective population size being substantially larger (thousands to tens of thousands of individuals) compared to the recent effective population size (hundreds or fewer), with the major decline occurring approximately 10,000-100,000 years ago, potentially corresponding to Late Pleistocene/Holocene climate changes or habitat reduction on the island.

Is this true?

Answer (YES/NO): NO